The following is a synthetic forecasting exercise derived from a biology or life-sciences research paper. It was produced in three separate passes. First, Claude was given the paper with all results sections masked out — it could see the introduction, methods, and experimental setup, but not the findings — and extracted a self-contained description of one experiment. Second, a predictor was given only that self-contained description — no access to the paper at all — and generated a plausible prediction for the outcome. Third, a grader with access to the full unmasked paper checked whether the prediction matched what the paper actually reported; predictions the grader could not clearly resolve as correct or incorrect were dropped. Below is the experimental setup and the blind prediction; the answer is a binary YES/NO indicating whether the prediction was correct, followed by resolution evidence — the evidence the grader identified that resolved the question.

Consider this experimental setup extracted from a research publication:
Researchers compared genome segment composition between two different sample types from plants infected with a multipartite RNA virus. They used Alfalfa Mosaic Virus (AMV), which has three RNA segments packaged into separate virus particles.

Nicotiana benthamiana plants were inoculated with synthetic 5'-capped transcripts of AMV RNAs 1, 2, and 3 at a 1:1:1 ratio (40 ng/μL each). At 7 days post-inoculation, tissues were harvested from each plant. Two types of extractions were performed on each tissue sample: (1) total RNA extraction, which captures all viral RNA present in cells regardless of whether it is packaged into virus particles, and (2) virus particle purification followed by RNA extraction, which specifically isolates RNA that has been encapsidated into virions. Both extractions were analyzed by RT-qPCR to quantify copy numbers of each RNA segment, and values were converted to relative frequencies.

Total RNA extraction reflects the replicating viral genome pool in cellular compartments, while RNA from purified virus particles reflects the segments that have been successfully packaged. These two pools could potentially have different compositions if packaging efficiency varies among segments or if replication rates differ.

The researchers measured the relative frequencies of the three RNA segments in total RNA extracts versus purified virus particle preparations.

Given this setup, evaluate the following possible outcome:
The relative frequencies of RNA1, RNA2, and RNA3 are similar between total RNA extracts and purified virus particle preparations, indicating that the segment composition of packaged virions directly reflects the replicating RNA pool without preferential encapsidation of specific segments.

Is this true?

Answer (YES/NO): NO